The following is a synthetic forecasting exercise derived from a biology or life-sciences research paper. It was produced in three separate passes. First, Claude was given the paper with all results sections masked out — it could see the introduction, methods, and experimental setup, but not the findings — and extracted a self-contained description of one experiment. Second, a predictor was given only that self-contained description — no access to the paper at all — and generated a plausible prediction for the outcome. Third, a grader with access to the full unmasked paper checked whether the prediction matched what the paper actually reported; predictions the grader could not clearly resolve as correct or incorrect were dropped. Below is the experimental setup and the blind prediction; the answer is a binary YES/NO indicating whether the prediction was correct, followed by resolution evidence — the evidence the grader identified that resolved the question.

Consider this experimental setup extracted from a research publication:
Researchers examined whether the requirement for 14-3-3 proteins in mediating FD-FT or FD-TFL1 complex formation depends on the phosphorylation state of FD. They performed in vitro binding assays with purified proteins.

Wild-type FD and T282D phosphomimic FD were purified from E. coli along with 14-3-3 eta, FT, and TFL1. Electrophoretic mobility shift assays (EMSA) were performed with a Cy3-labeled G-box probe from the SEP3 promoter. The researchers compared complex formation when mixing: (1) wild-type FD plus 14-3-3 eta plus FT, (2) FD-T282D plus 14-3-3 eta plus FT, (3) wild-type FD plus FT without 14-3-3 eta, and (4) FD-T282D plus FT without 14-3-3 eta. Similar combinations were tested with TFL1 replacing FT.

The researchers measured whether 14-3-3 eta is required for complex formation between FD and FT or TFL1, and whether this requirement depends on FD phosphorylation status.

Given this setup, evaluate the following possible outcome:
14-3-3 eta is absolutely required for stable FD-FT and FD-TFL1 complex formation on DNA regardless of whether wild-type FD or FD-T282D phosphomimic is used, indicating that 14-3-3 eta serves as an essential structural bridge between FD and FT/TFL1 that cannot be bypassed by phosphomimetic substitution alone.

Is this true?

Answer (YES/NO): YES